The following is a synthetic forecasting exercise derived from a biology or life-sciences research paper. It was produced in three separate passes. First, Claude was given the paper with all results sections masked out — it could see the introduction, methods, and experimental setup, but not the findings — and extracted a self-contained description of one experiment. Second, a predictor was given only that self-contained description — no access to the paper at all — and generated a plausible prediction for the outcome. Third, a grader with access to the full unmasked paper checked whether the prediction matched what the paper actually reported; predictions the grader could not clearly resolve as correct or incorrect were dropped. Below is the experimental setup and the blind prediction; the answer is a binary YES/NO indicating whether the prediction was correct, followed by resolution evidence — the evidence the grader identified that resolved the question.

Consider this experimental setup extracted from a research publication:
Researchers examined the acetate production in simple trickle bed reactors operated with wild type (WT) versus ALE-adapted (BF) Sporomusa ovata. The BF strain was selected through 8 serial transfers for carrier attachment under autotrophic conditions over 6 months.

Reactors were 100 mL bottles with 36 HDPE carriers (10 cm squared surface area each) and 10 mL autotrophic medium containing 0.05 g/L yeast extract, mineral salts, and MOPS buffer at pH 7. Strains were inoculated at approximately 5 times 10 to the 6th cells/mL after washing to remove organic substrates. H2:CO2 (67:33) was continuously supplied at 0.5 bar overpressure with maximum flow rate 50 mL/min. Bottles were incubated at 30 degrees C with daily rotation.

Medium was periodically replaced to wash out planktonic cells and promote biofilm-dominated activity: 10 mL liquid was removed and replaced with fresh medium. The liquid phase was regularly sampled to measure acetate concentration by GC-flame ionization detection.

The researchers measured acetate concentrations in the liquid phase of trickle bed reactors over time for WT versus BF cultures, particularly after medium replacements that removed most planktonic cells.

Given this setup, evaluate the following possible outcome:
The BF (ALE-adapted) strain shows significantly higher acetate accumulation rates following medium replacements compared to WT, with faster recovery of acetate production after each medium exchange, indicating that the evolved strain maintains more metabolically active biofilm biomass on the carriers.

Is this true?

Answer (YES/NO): NO